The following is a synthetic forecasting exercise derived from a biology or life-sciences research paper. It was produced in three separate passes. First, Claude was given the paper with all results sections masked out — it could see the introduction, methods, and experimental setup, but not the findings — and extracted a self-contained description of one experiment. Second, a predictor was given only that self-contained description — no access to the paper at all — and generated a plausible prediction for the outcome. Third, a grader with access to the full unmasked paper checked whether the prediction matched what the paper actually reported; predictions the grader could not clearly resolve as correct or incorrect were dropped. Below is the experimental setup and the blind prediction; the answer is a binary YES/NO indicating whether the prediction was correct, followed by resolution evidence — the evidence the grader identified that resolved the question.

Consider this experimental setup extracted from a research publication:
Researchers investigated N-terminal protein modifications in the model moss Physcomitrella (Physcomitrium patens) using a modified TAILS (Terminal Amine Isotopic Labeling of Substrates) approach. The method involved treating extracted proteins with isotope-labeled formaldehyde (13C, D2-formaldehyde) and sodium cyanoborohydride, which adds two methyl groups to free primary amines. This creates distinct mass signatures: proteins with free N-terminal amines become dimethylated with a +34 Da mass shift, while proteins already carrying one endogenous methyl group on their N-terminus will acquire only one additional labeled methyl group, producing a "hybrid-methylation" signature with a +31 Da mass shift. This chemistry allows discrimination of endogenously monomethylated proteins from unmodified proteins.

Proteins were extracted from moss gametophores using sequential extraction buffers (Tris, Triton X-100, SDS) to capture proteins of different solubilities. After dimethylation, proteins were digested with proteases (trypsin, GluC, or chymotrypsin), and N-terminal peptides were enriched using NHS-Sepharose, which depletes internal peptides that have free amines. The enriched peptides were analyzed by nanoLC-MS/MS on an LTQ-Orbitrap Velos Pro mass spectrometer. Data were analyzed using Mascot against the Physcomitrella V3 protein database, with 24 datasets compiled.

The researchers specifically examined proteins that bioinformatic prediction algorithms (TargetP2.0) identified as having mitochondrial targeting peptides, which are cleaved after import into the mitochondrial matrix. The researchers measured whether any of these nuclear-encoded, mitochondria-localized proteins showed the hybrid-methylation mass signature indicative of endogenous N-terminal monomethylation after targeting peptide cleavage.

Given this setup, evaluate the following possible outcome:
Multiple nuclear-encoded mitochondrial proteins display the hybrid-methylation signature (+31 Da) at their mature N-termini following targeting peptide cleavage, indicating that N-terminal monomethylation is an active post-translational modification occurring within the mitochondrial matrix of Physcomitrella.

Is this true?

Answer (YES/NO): YES